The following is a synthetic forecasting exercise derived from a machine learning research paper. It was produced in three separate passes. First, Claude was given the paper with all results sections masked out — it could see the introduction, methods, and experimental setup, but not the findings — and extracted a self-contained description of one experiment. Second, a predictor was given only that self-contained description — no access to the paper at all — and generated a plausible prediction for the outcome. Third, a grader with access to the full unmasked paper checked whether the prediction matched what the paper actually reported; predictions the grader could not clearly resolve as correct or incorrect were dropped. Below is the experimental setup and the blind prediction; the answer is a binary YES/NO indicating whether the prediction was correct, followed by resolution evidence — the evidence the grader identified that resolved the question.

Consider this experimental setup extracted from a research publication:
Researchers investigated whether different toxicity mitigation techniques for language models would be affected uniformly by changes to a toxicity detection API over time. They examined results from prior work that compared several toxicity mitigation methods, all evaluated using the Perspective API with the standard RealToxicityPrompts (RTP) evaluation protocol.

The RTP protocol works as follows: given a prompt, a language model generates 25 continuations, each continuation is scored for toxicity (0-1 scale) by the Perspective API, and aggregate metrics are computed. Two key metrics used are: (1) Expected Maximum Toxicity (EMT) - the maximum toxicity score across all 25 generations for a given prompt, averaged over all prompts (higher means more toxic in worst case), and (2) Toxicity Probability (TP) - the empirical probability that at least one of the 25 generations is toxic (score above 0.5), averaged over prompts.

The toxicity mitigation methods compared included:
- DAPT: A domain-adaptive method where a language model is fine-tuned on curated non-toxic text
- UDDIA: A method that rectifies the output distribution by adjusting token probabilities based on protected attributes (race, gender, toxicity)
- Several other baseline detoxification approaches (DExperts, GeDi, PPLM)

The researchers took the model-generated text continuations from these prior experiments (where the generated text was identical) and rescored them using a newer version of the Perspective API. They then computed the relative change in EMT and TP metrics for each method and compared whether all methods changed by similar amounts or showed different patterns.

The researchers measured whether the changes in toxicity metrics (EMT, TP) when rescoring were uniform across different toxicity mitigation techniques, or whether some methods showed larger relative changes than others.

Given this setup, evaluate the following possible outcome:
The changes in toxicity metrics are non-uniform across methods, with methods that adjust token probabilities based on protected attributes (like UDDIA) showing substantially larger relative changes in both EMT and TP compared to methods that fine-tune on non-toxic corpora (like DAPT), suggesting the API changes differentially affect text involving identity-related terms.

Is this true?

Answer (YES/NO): NO